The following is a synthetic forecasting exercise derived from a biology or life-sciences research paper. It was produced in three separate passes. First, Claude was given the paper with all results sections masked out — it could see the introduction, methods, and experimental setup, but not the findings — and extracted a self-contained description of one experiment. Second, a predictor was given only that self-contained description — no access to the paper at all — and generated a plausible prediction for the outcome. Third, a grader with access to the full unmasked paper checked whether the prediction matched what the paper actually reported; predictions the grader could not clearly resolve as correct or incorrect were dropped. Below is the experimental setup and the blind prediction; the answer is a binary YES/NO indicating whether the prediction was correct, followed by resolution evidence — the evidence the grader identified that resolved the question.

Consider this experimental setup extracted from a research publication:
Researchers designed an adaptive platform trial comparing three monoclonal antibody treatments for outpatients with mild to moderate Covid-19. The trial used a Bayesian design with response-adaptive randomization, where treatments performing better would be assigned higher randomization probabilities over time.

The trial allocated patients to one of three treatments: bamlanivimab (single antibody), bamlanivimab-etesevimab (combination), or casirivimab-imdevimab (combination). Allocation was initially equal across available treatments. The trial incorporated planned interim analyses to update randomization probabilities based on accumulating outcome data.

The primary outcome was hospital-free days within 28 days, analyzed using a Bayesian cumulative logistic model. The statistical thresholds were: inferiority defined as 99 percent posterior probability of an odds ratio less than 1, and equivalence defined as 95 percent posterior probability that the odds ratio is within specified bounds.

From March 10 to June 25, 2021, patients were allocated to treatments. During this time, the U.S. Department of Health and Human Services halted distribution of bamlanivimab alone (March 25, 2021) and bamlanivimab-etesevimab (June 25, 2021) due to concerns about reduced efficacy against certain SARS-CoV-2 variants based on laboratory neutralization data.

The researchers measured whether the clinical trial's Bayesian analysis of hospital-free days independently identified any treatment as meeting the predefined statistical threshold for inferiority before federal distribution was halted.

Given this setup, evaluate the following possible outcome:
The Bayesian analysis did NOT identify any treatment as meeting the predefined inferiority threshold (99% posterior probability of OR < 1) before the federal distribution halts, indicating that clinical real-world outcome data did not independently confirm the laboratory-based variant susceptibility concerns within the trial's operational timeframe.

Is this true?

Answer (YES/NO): YES